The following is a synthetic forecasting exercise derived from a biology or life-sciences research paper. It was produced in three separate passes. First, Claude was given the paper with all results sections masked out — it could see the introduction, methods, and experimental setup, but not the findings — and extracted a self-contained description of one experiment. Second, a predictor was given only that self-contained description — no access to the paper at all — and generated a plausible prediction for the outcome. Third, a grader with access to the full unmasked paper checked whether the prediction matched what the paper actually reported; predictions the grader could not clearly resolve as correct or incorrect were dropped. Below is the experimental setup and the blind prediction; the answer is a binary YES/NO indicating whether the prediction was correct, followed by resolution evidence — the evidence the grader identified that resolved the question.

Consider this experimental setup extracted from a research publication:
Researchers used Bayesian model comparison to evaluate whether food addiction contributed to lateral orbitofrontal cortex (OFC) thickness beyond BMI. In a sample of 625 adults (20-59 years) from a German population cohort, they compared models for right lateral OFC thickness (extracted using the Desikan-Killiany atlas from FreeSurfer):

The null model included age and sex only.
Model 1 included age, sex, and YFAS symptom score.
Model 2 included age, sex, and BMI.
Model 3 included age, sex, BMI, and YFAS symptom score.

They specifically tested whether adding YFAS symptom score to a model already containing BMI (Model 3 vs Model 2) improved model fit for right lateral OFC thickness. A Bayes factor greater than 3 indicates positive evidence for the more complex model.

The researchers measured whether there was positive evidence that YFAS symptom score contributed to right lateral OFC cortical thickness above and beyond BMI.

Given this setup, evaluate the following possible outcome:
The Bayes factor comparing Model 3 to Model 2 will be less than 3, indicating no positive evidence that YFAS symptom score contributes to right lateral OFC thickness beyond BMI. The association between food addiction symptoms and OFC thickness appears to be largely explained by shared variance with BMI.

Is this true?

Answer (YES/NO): NO